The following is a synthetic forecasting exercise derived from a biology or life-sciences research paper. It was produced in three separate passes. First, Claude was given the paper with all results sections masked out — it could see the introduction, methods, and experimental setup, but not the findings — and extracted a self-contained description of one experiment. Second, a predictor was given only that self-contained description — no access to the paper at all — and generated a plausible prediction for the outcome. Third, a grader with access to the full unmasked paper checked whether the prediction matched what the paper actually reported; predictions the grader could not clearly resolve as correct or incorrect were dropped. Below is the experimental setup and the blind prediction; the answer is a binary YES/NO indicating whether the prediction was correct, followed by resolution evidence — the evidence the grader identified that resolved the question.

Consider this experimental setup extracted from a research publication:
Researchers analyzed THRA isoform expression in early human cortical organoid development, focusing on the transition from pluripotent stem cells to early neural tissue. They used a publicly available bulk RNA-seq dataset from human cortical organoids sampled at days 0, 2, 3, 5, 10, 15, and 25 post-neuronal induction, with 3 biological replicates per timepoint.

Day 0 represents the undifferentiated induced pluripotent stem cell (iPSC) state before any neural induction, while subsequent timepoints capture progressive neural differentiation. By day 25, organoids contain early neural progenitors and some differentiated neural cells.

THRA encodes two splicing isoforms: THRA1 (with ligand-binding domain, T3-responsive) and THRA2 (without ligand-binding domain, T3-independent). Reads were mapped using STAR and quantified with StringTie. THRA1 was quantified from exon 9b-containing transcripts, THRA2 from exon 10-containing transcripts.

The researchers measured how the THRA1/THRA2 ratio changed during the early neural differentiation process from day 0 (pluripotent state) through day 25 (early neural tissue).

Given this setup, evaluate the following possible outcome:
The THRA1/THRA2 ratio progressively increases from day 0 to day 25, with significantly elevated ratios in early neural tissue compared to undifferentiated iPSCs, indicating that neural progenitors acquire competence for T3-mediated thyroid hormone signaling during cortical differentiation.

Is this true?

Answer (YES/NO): NO